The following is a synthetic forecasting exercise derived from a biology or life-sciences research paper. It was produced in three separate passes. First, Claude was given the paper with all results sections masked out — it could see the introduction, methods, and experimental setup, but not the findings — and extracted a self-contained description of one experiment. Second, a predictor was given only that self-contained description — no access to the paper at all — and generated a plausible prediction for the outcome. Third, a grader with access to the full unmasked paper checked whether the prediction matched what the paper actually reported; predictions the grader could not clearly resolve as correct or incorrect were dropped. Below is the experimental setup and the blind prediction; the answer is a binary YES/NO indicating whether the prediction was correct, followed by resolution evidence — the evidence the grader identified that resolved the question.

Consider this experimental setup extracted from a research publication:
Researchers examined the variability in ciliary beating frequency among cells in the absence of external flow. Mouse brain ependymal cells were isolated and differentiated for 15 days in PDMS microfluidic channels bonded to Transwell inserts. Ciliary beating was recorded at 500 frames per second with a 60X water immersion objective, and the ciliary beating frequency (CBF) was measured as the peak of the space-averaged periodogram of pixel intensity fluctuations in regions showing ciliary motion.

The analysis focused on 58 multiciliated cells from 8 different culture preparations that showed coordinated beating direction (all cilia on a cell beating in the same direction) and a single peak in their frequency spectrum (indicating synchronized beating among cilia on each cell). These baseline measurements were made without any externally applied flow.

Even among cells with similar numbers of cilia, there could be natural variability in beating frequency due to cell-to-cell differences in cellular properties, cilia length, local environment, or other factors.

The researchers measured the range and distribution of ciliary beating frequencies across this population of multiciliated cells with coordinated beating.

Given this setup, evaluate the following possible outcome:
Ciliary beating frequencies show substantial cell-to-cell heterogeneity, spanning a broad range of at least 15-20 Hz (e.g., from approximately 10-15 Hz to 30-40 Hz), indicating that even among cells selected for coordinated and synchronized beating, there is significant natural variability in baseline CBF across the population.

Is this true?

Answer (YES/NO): NO